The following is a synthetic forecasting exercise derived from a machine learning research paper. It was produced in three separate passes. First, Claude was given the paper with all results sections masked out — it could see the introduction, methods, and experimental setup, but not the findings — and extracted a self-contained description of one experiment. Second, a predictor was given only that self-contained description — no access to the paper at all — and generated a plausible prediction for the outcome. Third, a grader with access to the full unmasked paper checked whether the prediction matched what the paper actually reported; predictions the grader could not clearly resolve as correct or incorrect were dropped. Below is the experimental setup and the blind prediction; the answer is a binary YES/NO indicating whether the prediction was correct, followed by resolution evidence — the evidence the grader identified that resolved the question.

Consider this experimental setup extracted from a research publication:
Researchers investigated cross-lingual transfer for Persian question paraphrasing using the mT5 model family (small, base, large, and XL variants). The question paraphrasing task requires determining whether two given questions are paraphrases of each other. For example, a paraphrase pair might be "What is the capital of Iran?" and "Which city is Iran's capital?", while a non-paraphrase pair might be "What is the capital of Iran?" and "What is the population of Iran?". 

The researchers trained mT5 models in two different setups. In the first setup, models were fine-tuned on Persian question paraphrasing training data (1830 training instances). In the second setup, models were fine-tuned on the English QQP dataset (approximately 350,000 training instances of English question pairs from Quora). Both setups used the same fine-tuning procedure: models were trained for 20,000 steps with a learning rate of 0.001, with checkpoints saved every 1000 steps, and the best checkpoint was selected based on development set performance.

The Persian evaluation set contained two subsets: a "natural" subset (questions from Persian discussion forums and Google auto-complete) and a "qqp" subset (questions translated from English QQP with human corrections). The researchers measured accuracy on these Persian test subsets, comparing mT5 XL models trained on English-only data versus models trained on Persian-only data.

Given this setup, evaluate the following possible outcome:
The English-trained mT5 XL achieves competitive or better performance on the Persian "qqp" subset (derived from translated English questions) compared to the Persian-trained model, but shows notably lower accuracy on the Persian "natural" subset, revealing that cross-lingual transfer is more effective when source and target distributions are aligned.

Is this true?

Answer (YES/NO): NO